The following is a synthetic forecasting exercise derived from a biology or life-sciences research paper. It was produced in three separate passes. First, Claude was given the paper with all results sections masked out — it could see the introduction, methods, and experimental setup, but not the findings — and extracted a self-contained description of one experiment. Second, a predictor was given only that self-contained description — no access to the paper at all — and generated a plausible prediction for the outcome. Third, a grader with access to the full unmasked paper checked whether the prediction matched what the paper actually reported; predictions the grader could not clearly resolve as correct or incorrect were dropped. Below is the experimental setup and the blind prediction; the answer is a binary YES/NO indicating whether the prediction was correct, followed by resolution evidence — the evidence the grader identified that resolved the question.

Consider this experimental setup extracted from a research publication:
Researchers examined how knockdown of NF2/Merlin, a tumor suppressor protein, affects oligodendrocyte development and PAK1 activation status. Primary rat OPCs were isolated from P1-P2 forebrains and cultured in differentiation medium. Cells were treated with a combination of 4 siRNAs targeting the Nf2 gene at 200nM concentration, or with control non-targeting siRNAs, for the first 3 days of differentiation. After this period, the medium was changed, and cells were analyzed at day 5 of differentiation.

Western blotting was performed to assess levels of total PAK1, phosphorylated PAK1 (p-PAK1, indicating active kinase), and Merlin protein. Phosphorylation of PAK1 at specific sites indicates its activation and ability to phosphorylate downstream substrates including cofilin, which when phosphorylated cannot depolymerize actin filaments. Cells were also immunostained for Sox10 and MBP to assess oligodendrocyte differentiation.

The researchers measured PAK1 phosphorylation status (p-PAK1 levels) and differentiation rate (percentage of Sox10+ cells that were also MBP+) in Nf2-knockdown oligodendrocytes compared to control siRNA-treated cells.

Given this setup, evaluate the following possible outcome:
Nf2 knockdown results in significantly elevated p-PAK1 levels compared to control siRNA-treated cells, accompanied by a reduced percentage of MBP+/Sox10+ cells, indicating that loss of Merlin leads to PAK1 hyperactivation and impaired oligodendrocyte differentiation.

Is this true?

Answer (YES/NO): NO